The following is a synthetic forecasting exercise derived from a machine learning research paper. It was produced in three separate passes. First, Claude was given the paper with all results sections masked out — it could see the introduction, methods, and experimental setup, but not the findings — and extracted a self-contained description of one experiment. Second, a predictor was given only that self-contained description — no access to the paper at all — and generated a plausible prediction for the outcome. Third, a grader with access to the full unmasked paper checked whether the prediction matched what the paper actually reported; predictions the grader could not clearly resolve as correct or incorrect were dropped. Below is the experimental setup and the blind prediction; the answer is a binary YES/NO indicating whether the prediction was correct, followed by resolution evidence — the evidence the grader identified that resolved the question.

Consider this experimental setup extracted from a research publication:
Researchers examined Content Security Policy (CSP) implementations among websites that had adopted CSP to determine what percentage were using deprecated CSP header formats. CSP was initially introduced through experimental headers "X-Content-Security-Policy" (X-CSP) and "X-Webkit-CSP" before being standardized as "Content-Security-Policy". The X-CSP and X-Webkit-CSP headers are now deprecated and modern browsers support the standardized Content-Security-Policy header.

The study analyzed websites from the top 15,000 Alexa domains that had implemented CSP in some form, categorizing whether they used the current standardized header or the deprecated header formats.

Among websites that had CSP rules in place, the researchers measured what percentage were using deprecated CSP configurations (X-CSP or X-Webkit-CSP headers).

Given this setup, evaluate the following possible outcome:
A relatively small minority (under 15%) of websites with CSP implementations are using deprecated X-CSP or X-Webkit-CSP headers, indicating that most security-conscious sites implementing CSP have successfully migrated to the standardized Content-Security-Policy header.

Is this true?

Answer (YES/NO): NO